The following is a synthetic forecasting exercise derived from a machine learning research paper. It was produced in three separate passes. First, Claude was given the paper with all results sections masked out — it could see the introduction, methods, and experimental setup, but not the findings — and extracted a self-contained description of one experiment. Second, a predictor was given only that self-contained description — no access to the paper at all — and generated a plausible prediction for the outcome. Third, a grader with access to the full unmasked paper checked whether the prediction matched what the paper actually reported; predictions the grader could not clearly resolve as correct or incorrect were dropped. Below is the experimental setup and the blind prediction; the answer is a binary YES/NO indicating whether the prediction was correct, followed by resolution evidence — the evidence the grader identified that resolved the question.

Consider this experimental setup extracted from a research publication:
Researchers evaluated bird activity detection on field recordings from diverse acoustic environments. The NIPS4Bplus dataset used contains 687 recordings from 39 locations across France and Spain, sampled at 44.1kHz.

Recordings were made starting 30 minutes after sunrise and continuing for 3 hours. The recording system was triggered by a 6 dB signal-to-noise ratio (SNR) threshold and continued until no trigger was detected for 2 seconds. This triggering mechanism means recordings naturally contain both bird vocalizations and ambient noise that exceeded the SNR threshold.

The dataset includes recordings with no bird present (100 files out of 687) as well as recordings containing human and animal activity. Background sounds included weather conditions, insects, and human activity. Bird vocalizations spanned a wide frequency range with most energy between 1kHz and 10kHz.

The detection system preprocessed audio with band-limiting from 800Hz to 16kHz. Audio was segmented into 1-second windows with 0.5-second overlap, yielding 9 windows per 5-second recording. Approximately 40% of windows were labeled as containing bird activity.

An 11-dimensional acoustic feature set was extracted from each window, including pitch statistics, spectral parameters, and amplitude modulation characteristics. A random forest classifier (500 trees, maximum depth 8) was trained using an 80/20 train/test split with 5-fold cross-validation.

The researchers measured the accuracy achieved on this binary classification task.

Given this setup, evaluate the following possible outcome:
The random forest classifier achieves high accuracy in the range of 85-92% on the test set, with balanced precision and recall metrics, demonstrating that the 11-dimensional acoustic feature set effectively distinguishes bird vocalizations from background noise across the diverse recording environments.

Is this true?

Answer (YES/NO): NO